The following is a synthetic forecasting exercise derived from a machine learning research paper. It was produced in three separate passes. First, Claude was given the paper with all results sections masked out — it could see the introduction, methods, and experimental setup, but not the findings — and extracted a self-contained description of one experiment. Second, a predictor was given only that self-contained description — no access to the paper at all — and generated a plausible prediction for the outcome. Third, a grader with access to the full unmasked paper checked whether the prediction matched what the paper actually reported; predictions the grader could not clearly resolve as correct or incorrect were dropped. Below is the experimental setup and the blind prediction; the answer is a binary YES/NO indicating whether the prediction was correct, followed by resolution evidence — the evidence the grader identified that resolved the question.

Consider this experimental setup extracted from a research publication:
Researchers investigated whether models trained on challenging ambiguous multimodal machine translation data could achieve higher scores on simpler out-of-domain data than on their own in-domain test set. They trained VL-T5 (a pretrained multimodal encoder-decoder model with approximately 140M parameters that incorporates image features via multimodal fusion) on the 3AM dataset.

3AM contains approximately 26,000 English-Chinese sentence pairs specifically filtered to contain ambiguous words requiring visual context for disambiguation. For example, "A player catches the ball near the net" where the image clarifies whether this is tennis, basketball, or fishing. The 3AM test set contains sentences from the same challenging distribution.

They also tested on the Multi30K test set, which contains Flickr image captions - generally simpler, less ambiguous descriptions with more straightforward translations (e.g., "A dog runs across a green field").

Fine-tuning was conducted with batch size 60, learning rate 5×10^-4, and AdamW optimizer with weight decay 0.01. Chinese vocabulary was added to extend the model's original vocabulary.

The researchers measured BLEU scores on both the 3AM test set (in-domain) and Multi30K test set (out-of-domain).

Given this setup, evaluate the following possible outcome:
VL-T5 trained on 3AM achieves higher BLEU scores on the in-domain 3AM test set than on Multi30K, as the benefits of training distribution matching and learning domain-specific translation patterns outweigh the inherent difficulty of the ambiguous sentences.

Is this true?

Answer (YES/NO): NO